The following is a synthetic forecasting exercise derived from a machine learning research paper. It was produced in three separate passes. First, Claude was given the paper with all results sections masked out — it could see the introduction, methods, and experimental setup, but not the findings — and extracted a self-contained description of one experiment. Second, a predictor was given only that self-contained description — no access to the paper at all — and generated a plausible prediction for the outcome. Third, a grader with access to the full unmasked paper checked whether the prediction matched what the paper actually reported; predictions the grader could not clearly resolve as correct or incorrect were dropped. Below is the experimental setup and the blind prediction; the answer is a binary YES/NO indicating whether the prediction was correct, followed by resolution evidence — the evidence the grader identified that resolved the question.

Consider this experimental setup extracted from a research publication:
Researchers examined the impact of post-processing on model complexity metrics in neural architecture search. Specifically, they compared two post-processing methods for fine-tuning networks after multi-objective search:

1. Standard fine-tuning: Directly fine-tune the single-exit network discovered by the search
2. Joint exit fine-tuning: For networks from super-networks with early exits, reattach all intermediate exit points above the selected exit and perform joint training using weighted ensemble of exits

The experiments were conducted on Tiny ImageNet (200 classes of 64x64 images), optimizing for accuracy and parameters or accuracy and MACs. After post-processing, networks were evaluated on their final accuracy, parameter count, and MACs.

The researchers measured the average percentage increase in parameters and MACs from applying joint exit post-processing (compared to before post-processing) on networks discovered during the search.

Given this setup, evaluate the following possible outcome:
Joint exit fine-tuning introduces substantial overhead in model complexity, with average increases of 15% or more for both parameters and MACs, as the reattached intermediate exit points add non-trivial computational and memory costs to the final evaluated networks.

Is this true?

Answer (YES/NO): NO